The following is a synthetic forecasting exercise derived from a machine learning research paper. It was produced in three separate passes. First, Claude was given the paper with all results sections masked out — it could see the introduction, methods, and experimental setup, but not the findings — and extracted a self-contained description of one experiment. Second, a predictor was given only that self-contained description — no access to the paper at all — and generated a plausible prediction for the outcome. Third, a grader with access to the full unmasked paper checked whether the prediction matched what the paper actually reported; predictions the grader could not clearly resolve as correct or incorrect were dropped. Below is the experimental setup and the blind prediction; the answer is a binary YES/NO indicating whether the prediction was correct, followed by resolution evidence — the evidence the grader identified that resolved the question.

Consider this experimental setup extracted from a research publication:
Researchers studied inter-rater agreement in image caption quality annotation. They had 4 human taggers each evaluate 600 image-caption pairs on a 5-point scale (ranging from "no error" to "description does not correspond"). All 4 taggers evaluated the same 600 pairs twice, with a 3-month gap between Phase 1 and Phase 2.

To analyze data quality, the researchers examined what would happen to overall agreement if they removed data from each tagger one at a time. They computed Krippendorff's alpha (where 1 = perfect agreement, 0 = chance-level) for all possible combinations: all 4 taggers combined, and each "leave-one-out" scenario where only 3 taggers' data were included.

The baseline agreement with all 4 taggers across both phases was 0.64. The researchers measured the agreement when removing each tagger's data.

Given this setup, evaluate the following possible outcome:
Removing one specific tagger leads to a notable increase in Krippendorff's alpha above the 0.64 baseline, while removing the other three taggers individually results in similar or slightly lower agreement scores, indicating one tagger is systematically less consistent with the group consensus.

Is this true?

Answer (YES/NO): YES